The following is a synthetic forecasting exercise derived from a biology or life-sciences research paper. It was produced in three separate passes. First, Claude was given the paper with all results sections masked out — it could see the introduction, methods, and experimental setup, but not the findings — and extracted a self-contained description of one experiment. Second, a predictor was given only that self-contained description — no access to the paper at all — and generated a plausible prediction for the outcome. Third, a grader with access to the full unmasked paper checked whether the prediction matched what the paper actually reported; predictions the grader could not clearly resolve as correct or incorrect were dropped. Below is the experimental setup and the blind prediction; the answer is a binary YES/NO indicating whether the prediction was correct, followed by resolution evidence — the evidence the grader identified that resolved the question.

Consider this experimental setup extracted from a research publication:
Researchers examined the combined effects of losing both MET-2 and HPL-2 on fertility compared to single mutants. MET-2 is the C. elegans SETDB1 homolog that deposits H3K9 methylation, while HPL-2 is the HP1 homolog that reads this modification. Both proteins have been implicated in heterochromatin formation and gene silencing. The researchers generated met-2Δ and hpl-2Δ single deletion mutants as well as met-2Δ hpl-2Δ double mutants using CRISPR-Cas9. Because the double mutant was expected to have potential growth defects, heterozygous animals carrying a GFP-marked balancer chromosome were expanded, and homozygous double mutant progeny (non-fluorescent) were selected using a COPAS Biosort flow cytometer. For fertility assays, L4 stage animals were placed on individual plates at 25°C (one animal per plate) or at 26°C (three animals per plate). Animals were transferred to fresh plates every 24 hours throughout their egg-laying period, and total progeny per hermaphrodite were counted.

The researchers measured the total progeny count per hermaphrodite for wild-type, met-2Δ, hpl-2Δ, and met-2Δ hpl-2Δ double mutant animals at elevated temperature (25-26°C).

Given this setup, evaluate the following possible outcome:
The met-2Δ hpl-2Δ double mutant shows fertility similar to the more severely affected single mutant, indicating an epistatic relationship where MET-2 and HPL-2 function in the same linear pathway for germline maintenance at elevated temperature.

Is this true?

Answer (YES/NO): NO